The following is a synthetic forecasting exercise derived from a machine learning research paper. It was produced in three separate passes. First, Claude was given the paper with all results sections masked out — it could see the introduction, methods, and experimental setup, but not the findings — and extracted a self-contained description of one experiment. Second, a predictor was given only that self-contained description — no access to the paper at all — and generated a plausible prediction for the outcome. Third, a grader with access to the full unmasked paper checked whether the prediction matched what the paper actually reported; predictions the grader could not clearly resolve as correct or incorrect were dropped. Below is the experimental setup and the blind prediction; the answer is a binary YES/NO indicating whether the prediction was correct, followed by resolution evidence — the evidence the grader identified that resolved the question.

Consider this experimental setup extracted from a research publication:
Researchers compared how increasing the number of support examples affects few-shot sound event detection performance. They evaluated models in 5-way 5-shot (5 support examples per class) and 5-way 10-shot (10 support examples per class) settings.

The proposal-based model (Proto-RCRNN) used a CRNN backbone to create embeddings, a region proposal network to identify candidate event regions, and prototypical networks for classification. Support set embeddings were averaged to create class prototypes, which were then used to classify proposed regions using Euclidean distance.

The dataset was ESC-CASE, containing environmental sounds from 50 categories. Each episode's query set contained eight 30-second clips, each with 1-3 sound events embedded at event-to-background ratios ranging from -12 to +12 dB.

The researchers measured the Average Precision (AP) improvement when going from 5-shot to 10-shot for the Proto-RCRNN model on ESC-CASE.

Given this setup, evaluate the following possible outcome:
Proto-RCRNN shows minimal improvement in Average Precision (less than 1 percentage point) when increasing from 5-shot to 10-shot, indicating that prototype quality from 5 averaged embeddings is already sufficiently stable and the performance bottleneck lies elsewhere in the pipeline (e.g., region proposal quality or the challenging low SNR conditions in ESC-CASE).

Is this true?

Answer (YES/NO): NO